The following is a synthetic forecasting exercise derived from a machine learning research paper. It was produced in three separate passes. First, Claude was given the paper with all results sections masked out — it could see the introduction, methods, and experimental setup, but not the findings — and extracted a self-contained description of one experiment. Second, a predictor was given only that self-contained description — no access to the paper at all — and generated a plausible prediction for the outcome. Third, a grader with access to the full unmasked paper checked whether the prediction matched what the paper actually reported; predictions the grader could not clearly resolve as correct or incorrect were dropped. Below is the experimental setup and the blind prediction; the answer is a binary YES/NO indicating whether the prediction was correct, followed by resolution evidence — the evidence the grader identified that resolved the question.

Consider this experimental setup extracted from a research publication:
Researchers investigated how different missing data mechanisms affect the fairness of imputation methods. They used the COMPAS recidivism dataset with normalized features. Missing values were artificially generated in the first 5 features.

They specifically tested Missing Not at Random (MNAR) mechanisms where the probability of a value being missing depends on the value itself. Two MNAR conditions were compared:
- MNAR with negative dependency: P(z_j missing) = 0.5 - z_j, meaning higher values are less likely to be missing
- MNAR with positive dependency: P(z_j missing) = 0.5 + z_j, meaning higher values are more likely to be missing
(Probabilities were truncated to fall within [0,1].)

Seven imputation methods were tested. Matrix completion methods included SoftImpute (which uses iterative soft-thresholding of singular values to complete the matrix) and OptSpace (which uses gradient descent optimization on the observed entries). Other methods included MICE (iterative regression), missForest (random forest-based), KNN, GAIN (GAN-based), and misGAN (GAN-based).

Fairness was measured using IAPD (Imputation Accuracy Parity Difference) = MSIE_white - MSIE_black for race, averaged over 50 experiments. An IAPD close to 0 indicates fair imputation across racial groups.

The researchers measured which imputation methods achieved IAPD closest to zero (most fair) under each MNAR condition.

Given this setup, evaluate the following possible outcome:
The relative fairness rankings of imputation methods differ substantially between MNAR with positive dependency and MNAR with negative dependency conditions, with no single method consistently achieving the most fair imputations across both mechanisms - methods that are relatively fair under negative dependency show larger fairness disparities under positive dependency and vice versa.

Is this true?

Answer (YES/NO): NO